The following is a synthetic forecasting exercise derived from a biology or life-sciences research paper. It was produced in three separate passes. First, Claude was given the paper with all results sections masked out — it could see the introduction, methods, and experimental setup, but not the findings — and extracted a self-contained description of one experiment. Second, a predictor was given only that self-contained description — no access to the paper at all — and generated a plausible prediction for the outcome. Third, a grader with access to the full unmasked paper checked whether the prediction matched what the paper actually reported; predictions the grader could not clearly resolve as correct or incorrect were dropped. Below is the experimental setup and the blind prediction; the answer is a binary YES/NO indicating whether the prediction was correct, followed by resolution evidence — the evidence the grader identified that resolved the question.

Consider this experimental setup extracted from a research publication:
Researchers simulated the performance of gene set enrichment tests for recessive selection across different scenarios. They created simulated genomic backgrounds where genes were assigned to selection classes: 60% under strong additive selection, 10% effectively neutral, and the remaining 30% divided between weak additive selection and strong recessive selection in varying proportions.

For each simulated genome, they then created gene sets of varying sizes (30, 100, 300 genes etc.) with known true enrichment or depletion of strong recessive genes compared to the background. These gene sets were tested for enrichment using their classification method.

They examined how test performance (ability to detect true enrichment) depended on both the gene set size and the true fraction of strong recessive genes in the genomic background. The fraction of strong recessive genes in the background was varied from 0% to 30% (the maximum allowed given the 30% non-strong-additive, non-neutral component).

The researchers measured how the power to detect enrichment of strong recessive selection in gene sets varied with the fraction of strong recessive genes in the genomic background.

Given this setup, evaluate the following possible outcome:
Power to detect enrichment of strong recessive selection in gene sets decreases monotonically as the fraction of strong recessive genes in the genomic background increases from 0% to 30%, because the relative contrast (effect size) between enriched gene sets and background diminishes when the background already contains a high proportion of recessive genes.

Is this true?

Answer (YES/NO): NO